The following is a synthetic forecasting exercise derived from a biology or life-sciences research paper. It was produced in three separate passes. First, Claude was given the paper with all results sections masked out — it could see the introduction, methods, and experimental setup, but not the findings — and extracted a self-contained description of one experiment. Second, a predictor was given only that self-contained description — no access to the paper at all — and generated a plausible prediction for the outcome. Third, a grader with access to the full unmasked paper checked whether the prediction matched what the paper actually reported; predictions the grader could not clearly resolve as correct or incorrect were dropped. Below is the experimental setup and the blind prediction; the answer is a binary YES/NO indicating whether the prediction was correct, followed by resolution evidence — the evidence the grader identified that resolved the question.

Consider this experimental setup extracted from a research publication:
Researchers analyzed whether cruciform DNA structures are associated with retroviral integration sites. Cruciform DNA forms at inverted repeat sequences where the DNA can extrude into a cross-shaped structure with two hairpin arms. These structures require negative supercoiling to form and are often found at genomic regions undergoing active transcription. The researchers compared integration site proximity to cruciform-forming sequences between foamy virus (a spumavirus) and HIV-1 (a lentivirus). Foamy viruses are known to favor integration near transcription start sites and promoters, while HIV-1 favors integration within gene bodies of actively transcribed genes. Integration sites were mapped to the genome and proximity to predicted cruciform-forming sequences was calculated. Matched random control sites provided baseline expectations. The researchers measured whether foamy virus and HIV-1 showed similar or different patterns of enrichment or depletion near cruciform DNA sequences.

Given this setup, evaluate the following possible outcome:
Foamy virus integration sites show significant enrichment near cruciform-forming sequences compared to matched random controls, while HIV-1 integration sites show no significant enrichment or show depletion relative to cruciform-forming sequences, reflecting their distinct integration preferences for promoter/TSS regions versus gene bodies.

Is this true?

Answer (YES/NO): NO